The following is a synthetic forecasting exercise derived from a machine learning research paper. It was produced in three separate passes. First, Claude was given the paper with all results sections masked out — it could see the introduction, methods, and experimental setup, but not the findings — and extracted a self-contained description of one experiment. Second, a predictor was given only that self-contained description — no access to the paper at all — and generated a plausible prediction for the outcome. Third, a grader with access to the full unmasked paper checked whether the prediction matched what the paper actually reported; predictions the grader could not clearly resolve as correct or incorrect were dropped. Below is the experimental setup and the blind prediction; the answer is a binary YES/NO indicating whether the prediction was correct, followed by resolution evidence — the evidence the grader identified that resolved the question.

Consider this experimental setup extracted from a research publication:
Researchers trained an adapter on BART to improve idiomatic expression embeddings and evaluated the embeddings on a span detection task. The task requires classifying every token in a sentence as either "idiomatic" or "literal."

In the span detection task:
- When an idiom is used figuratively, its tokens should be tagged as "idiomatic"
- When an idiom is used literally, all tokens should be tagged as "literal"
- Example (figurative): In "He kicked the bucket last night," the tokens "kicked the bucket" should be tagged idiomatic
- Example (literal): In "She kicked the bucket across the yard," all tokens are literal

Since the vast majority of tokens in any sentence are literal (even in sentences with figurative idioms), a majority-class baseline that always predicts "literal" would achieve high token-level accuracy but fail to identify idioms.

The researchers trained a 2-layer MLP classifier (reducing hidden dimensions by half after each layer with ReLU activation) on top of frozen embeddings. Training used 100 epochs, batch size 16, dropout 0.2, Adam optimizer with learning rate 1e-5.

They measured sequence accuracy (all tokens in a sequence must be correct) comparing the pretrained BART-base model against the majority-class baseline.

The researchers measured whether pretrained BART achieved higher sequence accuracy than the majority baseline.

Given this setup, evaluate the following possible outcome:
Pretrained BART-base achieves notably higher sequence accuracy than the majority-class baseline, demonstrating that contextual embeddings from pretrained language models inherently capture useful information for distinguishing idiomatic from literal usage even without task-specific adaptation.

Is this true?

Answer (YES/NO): YES